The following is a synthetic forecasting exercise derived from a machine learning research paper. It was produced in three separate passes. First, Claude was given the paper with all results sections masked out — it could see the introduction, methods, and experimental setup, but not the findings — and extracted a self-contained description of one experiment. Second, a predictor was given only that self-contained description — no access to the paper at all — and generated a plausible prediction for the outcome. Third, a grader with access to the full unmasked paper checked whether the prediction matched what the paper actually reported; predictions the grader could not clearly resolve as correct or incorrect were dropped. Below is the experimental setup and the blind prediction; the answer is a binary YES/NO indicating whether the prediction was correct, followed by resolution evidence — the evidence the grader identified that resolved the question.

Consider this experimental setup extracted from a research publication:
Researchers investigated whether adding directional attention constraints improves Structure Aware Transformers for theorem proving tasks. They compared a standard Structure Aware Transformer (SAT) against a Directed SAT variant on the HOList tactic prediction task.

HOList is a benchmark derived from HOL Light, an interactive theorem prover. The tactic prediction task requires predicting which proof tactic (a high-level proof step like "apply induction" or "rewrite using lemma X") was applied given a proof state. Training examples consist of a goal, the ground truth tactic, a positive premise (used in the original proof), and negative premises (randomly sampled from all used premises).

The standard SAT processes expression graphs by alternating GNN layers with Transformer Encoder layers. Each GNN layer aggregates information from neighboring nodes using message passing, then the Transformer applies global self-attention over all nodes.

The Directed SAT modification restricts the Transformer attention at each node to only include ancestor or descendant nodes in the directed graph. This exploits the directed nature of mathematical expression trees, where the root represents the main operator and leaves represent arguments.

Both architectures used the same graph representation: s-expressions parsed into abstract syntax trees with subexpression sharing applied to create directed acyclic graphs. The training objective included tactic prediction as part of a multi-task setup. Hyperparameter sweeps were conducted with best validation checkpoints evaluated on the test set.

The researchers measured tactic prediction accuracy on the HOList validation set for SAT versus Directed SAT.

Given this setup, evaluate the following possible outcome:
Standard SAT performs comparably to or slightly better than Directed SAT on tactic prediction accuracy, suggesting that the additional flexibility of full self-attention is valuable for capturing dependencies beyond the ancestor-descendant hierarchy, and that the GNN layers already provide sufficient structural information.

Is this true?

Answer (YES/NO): NO